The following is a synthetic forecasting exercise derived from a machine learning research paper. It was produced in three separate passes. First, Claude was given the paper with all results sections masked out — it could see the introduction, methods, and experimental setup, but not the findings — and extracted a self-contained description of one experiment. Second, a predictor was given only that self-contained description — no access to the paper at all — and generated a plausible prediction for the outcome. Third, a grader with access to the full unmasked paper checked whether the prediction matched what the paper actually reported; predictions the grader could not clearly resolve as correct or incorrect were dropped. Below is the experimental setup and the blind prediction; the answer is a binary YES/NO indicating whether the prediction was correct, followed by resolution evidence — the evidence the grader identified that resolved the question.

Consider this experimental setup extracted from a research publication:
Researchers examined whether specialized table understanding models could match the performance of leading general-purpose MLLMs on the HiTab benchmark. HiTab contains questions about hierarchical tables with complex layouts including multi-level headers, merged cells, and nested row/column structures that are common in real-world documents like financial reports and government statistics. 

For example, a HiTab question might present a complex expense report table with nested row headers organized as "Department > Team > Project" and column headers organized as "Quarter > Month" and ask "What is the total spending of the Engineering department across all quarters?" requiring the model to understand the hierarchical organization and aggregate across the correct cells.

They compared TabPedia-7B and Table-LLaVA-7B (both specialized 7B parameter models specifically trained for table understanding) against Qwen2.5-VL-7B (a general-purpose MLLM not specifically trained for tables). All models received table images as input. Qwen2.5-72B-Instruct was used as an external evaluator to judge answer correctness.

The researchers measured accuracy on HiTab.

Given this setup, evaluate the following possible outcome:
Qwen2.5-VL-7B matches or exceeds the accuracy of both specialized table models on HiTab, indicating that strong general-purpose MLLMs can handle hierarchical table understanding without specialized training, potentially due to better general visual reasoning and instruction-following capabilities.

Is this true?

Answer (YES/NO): YES